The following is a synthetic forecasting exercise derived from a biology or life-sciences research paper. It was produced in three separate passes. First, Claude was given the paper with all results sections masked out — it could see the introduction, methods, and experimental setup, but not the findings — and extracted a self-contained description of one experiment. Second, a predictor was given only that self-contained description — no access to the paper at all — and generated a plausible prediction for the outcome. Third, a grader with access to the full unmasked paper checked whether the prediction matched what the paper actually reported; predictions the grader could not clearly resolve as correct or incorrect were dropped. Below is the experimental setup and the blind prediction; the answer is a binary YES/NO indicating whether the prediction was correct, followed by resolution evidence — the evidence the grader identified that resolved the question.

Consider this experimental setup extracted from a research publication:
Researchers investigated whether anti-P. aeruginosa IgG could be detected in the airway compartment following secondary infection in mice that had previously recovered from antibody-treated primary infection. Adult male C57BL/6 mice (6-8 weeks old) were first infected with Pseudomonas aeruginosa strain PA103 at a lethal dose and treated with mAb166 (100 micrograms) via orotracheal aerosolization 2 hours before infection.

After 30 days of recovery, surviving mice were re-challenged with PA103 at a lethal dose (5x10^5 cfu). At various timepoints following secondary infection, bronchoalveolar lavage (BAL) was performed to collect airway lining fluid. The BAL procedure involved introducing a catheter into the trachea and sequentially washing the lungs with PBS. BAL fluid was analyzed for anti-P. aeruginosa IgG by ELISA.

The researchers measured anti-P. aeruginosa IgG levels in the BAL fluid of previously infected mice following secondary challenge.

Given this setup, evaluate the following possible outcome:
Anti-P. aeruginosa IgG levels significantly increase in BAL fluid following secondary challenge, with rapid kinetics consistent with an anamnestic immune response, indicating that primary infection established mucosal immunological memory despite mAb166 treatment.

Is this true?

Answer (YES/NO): YES